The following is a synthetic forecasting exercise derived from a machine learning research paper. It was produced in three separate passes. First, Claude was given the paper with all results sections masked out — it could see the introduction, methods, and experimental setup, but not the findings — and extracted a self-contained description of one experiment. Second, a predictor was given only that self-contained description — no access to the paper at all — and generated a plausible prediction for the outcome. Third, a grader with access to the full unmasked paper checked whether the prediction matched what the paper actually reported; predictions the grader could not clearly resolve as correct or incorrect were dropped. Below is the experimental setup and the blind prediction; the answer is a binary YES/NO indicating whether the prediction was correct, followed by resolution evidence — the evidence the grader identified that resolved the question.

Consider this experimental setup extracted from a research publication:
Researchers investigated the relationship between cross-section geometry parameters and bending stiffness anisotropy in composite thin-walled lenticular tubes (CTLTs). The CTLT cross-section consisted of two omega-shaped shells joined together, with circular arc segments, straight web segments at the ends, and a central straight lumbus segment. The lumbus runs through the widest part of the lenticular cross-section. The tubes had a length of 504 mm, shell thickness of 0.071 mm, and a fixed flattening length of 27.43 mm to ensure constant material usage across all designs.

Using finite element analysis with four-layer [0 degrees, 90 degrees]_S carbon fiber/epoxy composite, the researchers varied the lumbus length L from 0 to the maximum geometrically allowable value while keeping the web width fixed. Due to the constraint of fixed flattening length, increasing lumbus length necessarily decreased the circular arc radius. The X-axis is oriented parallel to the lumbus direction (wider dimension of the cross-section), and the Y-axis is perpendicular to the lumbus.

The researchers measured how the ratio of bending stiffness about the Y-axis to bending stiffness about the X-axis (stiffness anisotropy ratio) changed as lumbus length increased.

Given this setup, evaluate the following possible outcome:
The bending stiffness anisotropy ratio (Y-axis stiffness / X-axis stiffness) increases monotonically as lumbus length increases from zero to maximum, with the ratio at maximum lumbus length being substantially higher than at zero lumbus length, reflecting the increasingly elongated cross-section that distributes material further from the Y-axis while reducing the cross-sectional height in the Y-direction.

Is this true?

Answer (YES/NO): YES